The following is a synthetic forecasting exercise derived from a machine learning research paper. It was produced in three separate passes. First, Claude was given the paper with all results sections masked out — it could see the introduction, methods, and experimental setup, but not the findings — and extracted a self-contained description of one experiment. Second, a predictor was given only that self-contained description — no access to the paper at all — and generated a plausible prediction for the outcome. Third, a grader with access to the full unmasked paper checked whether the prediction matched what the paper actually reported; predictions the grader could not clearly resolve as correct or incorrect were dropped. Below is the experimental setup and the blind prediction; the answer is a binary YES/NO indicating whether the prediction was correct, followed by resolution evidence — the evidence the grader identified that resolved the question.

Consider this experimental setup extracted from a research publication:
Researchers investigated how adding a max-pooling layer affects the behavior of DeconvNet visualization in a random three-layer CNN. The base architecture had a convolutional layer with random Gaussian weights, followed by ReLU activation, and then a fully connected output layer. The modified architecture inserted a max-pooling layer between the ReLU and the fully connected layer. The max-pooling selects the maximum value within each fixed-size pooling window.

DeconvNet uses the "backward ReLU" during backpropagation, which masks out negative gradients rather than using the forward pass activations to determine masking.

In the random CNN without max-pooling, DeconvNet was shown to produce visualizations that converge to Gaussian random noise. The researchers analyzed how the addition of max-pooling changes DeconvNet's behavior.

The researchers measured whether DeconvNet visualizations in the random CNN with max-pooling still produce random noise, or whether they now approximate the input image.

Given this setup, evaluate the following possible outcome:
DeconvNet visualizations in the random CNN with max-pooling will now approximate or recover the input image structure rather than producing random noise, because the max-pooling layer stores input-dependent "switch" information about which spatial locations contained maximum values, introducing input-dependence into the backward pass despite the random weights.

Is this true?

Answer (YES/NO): YES